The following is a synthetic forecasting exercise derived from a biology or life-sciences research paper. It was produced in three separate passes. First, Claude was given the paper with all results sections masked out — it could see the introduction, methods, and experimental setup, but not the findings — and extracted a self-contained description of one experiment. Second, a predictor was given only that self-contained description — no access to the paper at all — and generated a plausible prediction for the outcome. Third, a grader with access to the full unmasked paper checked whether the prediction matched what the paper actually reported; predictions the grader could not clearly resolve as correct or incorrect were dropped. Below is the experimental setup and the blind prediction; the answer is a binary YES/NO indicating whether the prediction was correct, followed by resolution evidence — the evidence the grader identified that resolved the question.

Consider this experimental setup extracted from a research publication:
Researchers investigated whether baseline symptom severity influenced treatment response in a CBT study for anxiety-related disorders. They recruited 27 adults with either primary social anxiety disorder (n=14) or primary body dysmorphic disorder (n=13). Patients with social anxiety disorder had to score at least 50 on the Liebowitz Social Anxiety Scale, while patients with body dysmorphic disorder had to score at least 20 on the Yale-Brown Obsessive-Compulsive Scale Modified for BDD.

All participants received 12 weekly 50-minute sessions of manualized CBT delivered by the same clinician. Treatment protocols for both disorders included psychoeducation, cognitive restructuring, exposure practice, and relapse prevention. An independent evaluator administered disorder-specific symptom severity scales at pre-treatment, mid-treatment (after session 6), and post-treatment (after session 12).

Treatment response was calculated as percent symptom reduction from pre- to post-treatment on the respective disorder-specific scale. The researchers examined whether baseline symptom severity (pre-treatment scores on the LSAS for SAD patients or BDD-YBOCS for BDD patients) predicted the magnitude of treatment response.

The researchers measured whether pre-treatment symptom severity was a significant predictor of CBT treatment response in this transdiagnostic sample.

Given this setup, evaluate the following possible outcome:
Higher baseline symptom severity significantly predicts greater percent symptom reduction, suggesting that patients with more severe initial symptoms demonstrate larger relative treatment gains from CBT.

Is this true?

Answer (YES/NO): NO